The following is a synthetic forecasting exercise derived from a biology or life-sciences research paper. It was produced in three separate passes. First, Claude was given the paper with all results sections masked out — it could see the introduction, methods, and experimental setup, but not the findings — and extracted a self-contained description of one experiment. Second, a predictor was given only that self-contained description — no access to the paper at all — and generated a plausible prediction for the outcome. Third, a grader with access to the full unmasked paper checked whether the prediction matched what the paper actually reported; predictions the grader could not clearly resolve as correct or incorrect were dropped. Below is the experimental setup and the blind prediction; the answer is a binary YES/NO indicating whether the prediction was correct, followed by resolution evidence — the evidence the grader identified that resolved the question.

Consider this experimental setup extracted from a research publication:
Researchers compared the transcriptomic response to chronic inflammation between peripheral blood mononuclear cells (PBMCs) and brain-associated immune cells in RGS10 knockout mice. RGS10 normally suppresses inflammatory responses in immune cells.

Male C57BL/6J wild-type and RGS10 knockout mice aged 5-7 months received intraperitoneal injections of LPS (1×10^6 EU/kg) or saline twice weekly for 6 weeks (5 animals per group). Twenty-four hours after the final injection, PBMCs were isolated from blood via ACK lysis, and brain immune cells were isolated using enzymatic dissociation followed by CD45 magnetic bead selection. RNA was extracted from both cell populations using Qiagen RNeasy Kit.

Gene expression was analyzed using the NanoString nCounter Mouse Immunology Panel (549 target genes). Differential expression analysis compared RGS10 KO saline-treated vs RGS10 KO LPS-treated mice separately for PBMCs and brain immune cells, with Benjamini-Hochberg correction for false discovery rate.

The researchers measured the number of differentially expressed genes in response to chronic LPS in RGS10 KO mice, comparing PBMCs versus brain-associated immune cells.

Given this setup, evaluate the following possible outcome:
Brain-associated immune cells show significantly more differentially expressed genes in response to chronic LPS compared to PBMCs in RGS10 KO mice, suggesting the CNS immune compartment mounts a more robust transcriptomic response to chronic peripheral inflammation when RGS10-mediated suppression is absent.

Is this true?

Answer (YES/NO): NO